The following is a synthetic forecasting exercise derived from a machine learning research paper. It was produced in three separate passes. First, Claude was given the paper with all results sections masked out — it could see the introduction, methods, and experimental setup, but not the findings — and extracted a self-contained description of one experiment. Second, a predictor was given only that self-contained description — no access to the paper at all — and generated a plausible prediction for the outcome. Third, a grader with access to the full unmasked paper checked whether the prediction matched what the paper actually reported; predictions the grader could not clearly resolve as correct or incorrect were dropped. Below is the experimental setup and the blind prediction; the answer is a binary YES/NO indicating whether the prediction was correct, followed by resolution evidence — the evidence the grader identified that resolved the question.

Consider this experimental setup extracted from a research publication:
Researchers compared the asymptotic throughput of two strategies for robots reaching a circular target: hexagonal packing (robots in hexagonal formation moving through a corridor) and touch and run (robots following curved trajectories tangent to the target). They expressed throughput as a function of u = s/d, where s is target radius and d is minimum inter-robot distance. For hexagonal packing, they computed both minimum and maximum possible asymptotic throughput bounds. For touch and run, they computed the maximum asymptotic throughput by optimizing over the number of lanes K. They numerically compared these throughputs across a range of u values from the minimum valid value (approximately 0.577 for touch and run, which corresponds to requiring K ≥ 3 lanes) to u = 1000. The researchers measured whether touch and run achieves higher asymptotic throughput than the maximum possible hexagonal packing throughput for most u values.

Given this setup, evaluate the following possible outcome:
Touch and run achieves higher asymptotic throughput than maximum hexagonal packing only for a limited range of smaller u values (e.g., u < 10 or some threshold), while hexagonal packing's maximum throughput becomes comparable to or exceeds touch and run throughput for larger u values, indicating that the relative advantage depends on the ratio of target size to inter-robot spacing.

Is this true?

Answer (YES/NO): NO